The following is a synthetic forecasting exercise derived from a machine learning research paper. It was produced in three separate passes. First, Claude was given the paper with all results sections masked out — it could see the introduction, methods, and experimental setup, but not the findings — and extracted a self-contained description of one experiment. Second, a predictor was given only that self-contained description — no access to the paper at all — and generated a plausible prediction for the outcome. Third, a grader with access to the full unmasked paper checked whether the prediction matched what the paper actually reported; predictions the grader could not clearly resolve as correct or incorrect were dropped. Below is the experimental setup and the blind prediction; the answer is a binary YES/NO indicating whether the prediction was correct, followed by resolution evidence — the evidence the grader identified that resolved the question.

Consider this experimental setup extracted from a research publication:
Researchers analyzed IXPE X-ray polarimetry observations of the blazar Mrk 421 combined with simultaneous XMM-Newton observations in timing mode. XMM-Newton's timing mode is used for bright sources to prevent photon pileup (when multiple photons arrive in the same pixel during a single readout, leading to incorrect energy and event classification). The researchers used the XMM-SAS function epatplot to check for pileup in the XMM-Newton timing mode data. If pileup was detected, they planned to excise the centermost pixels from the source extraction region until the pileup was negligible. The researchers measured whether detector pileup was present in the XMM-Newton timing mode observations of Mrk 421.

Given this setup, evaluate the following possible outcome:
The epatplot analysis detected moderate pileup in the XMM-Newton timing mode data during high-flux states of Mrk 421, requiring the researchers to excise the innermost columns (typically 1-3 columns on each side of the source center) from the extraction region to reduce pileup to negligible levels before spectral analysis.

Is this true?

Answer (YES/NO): NO